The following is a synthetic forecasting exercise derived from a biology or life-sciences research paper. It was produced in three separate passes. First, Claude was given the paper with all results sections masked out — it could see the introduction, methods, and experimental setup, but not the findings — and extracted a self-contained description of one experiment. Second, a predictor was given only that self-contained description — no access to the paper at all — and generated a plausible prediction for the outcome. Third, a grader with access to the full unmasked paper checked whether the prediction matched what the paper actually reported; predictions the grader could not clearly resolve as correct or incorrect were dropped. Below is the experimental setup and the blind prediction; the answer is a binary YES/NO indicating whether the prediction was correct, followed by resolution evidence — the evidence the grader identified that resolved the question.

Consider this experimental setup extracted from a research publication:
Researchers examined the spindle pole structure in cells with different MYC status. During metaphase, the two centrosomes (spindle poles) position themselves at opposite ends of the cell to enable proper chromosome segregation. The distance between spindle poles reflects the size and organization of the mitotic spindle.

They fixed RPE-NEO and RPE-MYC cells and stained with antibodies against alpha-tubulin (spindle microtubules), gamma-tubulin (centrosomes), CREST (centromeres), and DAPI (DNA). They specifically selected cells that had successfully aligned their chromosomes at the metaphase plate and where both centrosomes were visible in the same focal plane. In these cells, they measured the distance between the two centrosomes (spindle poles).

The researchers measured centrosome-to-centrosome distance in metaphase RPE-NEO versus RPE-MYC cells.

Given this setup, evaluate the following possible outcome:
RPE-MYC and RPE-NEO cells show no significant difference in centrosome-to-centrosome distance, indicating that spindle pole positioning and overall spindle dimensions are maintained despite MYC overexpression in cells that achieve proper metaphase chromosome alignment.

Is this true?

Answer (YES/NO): NO